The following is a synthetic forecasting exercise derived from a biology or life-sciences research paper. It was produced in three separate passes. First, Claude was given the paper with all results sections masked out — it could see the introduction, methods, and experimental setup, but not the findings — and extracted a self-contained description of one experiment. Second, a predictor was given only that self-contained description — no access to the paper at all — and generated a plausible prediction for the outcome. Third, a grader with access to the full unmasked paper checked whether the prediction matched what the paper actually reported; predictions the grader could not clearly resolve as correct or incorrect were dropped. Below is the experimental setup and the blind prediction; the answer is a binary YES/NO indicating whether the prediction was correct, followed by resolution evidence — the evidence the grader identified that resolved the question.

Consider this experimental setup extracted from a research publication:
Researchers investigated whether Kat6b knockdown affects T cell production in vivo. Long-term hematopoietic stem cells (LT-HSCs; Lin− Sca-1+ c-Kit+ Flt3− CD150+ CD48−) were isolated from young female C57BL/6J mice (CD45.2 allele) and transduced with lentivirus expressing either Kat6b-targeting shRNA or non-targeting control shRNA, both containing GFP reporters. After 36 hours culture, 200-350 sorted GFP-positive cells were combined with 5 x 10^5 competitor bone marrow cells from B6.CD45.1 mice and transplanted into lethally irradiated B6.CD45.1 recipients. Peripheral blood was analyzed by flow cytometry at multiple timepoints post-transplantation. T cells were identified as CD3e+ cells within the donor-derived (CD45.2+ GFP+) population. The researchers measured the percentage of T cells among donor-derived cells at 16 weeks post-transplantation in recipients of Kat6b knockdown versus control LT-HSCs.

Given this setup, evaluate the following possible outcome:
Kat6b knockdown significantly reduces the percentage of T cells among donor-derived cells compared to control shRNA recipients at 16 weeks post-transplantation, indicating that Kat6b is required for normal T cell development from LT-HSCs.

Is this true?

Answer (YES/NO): NO